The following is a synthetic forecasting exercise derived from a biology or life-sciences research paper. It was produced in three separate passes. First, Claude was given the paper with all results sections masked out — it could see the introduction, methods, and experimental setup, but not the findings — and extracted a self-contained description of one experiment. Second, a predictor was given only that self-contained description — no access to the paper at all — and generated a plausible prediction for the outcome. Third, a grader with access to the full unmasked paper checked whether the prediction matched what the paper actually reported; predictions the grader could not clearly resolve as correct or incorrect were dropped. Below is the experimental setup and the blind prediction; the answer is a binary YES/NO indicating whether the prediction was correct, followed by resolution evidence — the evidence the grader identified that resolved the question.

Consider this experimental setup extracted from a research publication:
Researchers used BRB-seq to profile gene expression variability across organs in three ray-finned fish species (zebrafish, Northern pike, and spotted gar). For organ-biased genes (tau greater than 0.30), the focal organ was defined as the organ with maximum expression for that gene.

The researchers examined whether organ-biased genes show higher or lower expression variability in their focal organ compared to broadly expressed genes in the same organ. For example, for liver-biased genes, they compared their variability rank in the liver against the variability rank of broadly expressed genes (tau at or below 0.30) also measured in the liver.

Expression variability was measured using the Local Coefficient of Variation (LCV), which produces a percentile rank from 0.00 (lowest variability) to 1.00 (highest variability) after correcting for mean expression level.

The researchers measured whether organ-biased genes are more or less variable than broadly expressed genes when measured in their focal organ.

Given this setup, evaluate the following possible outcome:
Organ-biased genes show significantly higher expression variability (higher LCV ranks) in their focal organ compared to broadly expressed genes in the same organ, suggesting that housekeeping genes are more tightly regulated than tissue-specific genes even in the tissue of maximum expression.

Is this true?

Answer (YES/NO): YES